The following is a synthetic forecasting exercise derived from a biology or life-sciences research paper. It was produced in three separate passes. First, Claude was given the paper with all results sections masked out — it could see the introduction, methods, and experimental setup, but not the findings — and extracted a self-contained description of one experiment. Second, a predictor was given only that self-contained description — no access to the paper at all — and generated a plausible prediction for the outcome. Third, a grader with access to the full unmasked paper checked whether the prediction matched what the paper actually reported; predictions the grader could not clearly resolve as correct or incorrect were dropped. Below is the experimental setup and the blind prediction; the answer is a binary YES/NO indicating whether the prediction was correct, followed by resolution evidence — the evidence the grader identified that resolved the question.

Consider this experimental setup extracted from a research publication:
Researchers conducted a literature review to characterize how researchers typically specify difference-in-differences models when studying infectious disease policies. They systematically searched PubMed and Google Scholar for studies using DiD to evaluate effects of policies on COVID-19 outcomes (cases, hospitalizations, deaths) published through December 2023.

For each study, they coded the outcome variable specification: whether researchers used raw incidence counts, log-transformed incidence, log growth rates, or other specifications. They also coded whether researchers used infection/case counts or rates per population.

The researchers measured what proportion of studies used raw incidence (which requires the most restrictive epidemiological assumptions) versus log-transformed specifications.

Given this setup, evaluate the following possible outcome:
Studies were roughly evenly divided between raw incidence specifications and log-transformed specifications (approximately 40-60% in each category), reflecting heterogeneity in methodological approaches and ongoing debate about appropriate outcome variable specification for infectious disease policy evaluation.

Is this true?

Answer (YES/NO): NO